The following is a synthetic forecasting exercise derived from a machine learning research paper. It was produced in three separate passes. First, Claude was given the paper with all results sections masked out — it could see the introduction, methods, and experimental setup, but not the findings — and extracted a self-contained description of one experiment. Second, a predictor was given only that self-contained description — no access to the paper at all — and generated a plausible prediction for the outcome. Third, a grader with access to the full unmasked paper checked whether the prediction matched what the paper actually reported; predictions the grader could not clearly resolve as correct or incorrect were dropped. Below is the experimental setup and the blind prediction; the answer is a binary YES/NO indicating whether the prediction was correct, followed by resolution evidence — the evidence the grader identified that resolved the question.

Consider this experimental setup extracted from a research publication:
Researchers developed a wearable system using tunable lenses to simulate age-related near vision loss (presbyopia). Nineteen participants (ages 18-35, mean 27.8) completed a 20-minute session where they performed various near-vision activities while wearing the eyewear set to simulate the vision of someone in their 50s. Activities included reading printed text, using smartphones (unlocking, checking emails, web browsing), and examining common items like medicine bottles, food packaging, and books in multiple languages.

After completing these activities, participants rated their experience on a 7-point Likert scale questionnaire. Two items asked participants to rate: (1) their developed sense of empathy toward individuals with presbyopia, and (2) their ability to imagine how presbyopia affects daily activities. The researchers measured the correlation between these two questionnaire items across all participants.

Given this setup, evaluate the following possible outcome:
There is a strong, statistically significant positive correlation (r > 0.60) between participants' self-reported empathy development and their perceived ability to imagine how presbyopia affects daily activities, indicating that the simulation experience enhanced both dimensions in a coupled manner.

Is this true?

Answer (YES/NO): YES